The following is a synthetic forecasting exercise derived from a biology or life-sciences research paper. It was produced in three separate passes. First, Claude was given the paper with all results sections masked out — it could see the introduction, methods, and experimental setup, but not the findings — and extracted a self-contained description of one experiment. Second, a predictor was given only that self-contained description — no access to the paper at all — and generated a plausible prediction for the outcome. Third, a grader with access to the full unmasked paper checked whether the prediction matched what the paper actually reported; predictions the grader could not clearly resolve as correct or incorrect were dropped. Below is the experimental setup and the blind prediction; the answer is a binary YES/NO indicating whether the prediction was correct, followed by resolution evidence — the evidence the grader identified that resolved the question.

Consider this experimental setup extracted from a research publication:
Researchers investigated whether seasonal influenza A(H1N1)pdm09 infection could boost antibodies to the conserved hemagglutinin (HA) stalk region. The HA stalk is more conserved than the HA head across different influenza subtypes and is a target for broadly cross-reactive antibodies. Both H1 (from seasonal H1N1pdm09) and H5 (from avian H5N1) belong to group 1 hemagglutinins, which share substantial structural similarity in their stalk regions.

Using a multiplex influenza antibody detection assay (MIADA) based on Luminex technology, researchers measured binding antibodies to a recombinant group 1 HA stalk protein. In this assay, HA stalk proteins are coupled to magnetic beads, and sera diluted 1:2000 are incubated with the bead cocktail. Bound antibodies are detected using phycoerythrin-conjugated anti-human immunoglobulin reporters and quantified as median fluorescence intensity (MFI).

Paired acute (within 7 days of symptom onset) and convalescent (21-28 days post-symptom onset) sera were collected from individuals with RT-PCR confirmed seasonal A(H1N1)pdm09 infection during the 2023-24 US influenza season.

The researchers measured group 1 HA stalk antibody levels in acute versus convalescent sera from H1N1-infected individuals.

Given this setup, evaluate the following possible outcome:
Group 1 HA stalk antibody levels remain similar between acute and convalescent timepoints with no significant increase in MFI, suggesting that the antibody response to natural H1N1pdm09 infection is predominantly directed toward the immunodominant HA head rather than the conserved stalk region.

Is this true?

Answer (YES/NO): NO